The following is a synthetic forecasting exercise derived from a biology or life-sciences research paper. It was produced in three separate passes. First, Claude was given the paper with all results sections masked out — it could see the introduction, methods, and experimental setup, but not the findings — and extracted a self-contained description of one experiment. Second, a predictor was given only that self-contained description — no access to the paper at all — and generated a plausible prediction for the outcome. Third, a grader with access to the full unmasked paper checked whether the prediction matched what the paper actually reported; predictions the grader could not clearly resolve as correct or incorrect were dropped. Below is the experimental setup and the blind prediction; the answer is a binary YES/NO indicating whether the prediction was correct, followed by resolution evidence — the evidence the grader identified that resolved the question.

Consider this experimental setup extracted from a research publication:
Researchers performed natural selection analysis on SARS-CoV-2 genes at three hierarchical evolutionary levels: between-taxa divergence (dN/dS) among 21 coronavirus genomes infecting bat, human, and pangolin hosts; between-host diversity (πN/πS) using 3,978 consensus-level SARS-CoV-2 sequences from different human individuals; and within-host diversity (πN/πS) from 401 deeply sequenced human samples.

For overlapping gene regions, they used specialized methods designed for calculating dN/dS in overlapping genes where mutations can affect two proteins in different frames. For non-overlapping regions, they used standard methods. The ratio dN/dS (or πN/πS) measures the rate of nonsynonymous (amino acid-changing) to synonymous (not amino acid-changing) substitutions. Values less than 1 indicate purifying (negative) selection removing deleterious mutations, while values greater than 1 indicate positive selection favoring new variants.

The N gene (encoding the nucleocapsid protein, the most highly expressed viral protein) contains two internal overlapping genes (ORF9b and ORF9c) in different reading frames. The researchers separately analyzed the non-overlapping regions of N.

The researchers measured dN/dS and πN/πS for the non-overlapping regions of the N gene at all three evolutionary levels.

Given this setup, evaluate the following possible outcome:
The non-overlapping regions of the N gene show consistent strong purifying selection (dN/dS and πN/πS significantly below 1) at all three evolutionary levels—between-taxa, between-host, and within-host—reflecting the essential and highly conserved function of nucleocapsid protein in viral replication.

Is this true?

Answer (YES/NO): YES